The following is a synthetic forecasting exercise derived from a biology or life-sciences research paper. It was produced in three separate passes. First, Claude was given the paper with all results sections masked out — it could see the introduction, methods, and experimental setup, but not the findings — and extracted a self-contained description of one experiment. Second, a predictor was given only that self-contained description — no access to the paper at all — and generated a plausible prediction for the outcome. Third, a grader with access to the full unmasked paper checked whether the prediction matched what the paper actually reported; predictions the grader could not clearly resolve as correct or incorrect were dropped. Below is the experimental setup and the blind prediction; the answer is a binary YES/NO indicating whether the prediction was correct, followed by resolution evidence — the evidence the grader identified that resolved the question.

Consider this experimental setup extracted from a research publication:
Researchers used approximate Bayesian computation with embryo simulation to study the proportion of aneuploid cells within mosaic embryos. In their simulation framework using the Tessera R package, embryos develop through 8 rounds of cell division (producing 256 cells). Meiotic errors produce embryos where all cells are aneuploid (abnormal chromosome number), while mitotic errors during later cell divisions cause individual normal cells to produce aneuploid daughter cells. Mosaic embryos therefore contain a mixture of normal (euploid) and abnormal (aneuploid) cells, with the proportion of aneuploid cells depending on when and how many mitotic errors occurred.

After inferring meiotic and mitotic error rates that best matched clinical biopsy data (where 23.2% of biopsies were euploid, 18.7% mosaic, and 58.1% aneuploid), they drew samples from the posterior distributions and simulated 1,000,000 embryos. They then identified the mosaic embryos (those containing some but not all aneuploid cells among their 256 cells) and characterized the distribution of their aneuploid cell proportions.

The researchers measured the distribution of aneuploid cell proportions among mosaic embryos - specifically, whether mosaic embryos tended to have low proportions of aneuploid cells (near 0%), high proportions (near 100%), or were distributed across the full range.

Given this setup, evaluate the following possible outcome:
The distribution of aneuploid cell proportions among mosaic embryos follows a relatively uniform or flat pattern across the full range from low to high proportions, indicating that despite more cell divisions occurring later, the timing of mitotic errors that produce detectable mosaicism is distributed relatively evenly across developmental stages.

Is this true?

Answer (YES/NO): NO